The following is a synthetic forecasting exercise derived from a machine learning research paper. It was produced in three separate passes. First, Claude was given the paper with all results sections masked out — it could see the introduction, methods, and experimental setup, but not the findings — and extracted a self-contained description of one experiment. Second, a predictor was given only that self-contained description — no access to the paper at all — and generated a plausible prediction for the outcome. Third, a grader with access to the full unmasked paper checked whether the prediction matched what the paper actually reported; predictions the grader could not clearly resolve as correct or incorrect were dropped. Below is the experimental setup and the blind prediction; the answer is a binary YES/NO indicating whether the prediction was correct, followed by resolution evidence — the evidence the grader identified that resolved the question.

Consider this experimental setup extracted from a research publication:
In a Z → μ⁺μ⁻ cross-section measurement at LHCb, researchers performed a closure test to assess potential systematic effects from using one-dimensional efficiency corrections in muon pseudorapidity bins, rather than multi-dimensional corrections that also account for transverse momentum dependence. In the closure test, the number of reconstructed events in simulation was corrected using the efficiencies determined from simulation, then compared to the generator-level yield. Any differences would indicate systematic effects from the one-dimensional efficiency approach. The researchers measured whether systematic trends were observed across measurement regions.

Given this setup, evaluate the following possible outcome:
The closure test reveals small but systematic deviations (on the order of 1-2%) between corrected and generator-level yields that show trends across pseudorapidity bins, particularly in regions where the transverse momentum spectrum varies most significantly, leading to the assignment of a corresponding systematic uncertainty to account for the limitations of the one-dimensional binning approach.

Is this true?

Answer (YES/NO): NO